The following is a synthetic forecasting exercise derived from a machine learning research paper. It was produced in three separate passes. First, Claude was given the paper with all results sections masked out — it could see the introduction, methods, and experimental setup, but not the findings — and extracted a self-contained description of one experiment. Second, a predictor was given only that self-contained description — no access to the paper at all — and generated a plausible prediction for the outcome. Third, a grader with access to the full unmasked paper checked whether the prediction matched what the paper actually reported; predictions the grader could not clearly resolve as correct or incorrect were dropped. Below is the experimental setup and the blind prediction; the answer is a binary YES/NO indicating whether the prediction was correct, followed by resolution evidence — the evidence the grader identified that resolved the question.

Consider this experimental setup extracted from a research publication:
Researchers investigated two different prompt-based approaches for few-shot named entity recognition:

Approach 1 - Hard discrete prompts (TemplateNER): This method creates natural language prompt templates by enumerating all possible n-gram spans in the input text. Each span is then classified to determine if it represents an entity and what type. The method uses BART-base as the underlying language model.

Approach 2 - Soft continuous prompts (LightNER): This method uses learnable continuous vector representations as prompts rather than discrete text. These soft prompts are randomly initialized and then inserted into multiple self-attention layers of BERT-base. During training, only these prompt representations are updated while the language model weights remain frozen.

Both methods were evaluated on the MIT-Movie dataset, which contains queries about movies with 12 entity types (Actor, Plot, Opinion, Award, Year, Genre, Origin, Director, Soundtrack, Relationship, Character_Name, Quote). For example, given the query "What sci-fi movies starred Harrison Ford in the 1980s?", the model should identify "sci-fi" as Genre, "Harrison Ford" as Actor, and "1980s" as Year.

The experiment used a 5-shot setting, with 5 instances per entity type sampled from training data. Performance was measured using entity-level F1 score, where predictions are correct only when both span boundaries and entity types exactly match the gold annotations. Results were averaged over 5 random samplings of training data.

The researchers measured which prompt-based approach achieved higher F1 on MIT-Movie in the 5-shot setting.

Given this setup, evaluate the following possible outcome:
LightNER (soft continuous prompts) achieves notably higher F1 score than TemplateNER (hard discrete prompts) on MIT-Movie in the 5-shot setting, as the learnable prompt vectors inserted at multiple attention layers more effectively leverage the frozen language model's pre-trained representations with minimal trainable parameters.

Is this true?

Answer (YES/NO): NO